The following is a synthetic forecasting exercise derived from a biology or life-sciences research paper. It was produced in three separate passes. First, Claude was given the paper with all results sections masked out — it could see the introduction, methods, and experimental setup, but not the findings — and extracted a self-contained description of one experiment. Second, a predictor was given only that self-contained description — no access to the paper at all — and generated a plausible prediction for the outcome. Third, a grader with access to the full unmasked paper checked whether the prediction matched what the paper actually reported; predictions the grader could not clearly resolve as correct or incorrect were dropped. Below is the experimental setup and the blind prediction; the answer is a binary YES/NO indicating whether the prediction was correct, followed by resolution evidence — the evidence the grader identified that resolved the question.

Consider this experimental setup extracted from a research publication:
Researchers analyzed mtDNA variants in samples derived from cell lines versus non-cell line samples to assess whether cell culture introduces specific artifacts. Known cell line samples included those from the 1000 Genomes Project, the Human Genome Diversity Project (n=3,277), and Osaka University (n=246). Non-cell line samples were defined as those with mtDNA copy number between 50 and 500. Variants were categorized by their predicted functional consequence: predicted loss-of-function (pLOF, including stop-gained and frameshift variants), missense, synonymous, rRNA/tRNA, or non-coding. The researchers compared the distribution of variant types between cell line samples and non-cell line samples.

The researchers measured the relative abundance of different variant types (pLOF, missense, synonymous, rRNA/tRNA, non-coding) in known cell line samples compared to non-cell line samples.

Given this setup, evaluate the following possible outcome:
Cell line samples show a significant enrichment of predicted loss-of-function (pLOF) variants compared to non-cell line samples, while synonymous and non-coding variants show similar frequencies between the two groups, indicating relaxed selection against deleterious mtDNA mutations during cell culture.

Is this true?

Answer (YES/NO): NO